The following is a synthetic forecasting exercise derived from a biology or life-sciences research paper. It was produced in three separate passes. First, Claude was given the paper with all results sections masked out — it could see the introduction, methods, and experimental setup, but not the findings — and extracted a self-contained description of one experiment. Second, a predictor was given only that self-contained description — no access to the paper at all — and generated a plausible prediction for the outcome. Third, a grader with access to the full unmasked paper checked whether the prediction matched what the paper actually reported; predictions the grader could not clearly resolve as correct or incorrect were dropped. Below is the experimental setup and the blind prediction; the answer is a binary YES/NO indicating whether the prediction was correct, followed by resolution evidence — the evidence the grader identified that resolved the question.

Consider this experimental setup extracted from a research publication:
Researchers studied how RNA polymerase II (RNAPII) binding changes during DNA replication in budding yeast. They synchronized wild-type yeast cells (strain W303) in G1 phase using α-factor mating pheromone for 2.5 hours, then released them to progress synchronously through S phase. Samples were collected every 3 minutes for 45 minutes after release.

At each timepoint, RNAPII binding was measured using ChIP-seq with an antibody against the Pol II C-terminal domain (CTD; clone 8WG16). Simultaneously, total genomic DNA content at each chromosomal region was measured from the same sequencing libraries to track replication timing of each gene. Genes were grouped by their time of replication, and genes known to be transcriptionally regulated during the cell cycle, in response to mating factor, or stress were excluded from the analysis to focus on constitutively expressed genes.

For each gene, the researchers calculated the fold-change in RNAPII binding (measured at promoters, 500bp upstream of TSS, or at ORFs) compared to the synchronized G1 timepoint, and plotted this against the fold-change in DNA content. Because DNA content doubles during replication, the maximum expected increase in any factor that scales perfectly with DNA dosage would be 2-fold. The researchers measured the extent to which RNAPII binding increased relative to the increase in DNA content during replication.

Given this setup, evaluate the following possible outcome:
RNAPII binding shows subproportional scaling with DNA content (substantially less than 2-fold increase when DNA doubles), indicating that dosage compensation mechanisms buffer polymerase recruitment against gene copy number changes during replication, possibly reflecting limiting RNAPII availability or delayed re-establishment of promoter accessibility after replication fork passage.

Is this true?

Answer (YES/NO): YES